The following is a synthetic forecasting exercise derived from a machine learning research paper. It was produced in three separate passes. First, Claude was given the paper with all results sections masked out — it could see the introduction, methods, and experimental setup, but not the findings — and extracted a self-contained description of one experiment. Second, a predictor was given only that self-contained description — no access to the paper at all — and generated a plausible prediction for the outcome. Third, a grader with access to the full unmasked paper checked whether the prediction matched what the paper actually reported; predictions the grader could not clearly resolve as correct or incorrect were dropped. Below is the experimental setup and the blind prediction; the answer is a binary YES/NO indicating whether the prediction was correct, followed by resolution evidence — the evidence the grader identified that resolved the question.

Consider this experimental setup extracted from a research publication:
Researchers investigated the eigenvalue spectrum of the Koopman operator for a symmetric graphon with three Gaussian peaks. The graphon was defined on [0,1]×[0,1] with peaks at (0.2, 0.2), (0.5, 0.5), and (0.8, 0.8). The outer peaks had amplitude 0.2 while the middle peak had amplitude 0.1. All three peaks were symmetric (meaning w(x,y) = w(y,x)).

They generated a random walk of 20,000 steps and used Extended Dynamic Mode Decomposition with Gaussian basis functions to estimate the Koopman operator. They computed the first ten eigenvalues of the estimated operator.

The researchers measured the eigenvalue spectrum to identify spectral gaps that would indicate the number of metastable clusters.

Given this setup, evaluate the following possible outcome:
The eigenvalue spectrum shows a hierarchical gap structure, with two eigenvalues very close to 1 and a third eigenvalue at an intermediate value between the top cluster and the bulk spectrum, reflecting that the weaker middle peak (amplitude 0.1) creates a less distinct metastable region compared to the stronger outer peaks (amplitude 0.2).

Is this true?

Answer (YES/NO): YES